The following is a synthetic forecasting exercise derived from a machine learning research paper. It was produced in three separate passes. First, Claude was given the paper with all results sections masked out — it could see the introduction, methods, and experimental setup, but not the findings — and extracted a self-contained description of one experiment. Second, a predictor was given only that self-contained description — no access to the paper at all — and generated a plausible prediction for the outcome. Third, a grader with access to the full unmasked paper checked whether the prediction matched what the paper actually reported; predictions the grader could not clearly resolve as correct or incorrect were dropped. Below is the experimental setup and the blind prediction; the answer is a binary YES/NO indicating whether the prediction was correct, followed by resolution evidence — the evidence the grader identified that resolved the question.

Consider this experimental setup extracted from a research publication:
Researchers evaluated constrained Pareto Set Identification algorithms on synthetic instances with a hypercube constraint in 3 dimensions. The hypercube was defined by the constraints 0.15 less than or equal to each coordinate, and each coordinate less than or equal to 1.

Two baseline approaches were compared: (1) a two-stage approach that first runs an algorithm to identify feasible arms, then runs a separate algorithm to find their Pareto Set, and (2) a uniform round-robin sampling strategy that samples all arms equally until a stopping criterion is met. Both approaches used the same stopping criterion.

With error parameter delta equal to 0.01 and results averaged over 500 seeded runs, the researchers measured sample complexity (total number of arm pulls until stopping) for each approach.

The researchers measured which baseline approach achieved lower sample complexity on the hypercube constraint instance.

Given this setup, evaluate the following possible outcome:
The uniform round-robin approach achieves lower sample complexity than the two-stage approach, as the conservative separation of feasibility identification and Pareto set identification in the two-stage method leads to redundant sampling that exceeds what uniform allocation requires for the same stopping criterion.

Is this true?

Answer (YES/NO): YES